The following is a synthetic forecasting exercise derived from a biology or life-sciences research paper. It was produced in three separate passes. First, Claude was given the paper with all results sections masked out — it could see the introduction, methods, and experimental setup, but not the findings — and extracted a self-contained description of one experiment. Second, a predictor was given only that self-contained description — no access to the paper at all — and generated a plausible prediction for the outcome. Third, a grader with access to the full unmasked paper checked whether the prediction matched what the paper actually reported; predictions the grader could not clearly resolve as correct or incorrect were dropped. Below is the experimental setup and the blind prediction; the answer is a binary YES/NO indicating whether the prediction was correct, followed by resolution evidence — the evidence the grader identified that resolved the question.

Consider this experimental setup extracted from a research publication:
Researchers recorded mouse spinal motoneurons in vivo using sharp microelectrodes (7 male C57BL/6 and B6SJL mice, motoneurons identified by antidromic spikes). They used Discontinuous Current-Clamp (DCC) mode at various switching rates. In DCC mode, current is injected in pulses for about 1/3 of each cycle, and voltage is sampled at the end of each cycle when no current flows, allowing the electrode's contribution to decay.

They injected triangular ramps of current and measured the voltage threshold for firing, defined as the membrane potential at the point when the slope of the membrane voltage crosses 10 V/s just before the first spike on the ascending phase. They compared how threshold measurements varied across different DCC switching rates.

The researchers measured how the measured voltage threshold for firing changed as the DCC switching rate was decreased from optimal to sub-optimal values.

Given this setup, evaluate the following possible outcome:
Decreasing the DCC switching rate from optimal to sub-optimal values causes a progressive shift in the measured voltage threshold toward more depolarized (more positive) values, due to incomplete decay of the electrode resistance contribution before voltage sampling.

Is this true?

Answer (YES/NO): NO